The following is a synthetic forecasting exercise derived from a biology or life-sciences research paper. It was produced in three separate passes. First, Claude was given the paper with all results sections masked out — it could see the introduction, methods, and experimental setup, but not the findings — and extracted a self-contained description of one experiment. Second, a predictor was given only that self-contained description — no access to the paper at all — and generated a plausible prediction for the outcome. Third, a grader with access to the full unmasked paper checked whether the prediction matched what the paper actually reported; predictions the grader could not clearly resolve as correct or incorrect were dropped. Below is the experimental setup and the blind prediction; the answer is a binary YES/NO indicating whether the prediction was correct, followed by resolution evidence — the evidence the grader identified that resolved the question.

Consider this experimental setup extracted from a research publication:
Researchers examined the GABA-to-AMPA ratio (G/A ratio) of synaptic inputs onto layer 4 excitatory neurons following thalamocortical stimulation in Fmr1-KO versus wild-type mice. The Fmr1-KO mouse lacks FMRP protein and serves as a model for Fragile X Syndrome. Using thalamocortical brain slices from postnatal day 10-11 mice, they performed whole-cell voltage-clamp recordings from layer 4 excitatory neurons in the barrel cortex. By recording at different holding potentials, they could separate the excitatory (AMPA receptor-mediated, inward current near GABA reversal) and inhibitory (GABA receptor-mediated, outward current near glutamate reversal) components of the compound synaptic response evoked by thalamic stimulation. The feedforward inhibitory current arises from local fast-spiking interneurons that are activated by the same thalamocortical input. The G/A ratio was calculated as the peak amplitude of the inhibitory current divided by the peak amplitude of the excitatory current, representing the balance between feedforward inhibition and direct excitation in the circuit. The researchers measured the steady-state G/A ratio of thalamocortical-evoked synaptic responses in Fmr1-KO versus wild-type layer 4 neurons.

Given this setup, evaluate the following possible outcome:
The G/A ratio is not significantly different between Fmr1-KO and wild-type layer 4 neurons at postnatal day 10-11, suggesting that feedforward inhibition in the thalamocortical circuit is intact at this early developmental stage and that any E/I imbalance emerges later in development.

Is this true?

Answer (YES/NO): NO